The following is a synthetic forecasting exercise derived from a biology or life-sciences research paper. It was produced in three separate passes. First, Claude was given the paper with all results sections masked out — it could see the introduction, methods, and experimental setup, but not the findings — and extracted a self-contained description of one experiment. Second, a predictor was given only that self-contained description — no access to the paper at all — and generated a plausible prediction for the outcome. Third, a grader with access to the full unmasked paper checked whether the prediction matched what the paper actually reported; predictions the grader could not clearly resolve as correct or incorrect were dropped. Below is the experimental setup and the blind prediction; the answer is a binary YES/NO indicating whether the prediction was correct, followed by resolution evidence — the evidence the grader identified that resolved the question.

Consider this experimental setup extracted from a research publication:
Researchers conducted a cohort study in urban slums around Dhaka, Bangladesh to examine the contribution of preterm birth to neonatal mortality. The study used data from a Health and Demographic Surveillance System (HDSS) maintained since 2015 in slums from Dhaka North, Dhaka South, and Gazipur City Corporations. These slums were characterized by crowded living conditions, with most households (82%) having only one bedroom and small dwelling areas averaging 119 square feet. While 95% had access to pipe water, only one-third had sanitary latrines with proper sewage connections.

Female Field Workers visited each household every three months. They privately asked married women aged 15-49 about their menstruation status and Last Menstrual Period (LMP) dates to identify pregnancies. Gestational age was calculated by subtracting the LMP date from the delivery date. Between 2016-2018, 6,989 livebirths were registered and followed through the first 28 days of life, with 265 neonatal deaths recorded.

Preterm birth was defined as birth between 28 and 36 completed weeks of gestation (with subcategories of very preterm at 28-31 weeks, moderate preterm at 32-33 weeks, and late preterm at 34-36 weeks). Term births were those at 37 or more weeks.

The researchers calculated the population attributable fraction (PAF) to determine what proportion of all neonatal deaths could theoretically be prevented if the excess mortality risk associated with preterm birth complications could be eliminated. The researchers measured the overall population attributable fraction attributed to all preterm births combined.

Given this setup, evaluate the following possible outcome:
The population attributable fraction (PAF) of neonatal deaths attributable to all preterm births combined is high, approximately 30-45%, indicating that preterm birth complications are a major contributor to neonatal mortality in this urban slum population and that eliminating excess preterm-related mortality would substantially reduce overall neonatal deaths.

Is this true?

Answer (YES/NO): NO